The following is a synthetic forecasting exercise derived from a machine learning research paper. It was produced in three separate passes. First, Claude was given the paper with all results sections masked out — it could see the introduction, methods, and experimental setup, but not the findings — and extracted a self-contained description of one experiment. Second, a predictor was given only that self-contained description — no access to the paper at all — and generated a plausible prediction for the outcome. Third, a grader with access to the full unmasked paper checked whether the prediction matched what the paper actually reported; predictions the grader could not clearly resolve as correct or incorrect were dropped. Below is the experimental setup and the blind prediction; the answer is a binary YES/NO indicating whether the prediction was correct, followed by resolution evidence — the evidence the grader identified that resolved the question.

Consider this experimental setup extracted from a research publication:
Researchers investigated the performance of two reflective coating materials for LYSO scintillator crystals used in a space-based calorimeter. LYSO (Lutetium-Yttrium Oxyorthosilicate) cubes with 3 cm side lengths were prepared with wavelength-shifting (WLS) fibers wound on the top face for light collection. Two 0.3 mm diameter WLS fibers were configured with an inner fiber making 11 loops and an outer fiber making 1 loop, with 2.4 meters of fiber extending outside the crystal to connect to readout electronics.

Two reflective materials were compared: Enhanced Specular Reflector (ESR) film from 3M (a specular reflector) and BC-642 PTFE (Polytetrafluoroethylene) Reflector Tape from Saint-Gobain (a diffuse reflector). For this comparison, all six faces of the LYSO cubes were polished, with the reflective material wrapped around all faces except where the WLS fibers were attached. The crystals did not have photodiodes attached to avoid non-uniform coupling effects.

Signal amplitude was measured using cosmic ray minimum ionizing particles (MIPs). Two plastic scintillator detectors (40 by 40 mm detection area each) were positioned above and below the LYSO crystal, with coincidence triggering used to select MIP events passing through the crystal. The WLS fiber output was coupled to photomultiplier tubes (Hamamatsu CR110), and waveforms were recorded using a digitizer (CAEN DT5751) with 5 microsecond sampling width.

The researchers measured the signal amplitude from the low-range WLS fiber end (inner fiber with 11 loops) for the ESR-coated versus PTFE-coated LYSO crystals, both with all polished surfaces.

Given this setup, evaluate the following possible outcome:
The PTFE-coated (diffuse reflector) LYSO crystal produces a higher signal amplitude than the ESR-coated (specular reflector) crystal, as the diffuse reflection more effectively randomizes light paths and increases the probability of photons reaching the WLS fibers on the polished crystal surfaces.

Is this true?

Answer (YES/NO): NO